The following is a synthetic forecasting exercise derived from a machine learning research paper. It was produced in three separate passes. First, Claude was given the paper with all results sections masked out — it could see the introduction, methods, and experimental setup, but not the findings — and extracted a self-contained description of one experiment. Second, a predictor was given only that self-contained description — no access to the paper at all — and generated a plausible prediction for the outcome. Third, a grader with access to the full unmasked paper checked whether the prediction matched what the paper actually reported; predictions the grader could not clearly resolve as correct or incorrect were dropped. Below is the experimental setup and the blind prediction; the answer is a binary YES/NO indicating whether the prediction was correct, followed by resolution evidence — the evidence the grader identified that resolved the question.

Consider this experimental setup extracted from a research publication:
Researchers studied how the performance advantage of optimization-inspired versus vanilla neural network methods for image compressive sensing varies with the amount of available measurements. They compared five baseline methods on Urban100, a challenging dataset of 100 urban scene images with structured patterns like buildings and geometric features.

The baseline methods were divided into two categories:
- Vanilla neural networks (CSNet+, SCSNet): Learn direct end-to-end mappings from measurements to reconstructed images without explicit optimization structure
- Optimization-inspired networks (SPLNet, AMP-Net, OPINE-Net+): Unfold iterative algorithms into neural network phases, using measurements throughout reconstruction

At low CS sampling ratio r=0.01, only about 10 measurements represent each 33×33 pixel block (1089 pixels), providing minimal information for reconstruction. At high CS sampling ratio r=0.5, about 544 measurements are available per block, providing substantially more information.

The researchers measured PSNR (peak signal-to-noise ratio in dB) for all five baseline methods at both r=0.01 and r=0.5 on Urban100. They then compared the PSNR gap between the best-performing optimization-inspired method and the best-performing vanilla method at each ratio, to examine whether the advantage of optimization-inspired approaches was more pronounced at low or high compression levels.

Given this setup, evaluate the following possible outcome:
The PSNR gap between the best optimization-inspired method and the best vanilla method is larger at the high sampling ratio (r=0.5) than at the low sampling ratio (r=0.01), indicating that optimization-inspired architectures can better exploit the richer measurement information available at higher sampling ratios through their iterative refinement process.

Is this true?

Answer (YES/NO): YES